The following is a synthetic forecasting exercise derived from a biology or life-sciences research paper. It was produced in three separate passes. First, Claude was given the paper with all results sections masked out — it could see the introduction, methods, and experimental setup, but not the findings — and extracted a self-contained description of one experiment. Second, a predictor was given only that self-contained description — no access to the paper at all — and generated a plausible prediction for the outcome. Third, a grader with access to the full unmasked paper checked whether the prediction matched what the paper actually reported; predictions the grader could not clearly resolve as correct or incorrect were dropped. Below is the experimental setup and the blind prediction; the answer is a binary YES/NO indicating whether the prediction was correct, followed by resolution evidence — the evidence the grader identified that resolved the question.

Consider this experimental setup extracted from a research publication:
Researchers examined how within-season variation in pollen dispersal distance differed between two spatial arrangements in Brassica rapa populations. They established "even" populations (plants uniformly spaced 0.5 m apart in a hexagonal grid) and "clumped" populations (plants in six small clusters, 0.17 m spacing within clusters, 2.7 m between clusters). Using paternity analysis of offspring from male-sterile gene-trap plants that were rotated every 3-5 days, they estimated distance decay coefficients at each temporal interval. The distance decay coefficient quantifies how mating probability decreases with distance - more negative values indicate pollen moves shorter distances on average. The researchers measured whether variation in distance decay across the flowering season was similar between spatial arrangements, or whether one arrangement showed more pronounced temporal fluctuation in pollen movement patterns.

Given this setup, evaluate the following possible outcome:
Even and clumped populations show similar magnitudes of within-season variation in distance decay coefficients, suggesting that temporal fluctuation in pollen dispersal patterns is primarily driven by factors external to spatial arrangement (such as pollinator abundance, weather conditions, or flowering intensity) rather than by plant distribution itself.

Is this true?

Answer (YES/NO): NO